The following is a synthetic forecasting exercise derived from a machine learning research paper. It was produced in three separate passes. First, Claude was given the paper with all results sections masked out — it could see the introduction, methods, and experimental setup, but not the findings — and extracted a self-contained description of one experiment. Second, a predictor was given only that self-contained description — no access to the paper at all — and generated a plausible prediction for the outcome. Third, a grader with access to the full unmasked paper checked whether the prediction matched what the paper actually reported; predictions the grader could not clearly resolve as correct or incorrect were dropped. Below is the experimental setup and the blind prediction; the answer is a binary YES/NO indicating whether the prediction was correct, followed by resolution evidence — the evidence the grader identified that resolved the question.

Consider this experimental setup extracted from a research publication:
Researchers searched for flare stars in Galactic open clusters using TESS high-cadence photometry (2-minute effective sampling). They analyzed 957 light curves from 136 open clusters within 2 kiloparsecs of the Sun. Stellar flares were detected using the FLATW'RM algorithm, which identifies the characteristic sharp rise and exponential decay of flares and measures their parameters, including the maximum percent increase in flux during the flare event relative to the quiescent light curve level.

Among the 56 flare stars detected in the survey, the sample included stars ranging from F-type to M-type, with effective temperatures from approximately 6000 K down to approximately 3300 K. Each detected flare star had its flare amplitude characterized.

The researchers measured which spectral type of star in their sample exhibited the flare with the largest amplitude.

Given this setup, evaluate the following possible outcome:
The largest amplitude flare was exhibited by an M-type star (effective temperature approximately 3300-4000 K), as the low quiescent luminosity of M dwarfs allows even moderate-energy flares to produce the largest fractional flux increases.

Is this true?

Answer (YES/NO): YES